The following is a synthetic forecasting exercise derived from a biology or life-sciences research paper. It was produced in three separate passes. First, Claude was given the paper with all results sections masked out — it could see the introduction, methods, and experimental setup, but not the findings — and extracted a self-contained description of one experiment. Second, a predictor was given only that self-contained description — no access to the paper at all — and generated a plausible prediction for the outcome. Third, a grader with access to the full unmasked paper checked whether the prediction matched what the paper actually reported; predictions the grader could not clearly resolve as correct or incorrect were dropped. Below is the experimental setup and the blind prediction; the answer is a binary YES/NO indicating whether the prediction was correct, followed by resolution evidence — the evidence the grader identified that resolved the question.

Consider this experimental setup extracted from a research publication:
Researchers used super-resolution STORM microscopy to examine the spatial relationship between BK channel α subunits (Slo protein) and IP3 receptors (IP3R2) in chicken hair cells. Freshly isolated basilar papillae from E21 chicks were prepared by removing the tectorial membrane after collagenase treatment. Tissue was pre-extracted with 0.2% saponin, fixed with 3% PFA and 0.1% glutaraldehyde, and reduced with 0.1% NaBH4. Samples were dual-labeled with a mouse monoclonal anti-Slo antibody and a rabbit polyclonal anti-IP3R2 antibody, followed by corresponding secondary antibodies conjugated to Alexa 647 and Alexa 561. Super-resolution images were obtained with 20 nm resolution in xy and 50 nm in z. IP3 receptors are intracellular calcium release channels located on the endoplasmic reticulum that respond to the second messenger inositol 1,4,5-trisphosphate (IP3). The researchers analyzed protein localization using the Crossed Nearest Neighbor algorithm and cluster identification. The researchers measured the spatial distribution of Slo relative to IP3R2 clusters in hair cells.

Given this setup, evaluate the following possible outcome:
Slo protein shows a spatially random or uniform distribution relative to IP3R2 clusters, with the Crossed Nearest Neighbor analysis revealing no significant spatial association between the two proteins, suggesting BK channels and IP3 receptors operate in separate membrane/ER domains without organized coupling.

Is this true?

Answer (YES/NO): NO